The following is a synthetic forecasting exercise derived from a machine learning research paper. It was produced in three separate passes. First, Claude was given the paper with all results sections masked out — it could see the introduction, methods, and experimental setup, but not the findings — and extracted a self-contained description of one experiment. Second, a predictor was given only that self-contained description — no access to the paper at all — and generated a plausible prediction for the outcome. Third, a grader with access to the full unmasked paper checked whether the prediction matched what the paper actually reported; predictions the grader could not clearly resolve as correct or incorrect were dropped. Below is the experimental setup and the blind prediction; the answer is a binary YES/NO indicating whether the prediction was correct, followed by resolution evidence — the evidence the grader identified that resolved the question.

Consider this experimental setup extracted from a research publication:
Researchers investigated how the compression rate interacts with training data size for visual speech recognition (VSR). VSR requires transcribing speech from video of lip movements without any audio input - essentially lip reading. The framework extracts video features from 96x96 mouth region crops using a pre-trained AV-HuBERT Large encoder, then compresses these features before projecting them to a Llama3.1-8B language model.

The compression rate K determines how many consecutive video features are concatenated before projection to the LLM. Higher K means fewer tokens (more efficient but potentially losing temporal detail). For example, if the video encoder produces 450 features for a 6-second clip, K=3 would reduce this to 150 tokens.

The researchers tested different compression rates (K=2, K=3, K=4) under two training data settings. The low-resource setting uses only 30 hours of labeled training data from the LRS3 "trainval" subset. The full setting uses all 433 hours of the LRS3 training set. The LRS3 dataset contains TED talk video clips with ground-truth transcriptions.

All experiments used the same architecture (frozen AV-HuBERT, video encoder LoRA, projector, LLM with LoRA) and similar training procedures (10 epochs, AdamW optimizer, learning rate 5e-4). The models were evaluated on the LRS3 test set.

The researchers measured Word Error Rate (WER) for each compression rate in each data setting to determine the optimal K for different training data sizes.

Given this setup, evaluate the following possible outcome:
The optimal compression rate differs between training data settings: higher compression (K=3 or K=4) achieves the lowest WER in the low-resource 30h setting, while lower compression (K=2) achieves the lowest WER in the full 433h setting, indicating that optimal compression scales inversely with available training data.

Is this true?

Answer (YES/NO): NO